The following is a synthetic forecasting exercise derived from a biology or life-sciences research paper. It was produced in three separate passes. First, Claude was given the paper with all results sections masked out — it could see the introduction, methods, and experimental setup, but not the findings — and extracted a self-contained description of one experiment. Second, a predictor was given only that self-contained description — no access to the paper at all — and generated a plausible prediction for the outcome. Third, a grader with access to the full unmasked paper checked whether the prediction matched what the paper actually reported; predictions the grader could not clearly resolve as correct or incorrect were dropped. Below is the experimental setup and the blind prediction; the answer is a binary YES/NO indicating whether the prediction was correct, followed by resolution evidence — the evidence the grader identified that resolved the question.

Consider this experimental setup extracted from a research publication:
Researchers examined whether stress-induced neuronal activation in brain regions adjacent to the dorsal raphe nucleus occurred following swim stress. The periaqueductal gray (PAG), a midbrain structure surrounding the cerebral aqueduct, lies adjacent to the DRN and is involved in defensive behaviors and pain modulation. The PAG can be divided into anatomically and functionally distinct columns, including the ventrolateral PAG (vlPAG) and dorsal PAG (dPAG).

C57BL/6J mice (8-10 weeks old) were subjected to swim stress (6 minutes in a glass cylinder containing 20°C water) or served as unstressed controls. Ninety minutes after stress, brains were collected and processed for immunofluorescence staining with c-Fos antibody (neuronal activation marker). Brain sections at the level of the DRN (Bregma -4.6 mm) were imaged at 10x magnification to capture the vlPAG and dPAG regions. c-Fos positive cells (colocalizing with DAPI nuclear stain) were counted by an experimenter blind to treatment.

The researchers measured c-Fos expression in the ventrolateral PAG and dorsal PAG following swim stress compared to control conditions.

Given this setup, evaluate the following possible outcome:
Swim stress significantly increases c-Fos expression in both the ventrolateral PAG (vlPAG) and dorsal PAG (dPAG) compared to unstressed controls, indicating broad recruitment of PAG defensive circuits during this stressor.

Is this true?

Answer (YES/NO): YES